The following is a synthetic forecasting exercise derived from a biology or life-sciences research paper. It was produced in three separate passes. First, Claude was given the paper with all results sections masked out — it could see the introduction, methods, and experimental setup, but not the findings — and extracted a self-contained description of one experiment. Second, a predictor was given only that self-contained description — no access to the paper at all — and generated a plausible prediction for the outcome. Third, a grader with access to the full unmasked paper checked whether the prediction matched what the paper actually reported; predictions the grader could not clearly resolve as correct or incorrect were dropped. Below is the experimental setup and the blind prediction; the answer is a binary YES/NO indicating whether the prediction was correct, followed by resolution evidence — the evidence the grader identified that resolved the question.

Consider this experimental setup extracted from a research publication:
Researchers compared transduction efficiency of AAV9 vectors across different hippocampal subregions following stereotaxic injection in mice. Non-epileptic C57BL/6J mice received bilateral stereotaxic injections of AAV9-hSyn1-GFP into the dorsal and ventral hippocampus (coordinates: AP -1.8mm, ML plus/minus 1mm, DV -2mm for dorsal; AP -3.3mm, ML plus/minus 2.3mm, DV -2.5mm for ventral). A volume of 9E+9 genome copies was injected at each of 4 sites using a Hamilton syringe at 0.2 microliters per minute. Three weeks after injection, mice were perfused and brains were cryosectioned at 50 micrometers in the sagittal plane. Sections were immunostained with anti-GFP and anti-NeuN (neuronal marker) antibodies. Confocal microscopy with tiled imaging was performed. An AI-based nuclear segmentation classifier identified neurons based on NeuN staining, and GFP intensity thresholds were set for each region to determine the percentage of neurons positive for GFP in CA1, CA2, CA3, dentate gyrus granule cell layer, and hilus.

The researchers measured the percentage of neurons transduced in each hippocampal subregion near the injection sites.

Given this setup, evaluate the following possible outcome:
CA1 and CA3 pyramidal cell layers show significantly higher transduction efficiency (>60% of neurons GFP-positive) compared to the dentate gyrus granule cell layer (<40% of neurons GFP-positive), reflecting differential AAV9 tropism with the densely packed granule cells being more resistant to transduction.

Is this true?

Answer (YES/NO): NO